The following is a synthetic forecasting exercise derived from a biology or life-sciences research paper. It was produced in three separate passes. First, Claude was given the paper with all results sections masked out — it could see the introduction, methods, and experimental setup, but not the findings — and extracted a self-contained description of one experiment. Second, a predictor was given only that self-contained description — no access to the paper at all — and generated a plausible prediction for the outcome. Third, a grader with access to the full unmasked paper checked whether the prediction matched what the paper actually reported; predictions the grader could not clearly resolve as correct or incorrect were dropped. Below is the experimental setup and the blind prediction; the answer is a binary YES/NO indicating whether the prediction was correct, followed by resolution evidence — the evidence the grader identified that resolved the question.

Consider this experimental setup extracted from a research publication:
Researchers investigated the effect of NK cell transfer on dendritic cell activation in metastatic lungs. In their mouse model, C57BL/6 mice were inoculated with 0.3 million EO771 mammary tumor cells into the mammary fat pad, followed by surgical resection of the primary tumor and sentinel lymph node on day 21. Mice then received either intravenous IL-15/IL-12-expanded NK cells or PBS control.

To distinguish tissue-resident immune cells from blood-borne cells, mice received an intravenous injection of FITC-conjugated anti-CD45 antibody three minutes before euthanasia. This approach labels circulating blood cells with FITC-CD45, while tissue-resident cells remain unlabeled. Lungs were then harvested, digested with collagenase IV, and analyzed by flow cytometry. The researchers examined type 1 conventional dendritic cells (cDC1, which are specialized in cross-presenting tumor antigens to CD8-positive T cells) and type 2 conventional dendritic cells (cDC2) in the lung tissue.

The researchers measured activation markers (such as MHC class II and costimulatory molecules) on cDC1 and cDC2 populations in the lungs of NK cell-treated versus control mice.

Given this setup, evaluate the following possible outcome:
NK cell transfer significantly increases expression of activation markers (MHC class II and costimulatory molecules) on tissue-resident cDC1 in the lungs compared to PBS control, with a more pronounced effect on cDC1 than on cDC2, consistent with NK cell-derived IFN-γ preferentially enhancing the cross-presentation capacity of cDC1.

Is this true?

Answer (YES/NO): NO